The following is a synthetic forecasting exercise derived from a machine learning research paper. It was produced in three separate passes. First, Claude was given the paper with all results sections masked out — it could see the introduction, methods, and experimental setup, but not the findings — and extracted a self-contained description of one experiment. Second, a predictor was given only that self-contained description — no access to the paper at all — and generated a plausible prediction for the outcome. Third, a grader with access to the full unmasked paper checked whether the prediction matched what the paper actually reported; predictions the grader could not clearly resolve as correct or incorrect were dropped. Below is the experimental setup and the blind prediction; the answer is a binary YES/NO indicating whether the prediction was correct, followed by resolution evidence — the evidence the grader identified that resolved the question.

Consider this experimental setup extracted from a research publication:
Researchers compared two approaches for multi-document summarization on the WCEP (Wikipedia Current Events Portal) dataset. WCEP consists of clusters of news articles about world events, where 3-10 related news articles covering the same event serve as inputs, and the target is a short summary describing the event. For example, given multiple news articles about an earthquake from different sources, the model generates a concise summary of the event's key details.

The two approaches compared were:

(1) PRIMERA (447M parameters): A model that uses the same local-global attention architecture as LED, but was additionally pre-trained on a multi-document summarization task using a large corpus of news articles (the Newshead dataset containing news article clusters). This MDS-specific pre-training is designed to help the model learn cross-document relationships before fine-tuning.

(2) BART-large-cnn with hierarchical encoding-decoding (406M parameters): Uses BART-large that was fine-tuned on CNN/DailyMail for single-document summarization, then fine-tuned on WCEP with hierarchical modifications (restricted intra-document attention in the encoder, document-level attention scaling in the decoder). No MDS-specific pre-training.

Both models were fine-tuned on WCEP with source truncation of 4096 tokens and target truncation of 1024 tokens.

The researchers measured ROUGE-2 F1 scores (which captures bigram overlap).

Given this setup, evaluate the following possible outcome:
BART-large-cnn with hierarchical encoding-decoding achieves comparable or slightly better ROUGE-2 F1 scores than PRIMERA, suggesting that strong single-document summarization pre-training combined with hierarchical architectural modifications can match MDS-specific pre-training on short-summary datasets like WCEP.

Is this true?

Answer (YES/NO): NO